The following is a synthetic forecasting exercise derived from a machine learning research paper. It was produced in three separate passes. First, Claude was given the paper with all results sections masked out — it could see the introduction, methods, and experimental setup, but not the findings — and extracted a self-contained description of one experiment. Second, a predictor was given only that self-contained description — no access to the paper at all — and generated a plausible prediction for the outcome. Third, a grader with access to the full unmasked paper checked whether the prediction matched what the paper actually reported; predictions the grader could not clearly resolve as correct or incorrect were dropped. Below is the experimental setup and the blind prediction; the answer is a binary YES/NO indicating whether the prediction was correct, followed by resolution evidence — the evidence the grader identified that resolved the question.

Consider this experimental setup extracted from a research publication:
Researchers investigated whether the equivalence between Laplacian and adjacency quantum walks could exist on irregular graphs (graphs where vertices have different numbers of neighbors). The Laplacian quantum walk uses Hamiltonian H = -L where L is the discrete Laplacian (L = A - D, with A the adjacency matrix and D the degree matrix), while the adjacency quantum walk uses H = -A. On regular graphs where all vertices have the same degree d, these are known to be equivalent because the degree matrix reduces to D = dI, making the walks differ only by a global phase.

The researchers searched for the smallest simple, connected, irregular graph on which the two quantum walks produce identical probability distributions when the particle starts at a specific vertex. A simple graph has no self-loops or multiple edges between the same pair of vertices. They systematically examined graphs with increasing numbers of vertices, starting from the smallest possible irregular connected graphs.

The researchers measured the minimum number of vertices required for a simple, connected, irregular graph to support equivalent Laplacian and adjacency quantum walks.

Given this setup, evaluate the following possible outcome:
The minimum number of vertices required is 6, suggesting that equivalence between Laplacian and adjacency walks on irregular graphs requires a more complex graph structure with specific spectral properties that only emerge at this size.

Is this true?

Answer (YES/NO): NO